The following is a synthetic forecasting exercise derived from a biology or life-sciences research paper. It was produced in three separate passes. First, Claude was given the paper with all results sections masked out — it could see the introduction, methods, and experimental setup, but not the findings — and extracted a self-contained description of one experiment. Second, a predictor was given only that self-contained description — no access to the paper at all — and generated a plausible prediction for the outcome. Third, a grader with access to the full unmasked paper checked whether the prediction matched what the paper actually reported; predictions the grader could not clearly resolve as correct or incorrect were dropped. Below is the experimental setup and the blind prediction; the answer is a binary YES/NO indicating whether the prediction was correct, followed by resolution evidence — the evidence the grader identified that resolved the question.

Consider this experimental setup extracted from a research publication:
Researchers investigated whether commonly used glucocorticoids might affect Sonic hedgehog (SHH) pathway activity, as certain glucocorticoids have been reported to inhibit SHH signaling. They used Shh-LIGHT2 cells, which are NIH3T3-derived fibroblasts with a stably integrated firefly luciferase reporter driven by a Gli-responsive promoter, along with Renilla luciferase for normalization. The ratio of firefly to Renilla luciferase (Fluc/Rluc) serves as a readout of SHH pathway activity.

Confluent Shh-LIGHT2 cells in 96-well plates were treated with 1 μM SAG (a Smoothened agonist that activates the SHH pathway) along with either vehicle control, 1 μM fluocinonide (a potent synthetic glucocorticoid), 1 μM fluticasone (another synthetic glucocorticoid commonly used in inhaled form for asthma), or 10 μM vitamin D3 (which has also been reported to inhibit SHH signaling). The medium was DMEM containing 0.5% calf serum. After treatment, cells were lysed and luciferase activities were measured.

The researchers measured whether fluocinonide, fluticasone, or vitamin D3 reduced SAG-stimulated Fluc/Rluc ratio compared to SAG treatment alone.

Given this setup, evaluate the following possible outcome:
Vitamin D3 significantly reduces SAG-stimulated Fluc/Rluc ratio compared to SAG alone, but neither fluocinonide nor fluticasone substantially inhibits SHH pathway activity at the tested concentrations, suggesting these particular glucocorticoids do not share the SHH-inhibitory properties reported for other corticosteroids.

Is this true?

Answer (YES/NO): YES